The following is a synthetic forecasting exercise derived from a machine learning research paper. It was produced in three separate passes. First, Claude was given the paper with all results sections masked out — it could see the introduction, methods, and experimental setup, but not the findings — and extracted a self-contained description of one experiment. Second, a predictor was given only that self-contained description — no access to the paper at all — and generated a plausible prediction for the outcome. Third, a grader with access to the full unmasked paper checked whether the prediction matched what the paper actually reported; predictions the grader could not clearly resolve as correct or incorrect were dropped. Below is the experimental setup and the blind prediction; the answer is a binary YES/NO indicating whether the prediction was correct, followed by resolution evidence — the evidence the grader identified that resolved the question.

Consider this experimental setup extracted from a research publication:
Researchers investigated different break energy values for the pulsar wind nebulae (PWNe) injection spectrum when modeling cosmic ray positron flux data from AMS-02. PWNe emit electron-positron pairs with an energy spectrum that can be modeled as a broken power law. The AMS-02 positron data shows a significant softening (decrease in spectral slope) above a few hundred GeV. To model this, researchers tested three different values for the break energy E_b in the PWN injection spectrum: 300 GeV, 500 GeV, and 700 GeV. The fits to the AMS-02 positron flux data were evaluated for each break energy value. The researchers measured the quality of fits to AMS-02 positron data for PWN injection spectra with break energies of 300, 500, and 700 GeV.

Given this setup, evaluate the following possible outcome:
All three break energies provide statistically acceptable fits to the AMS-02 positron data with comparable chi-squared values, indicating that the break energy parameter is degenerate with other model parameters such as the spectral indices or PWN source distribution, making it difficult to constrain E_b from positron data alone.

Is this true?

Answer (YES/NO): NO